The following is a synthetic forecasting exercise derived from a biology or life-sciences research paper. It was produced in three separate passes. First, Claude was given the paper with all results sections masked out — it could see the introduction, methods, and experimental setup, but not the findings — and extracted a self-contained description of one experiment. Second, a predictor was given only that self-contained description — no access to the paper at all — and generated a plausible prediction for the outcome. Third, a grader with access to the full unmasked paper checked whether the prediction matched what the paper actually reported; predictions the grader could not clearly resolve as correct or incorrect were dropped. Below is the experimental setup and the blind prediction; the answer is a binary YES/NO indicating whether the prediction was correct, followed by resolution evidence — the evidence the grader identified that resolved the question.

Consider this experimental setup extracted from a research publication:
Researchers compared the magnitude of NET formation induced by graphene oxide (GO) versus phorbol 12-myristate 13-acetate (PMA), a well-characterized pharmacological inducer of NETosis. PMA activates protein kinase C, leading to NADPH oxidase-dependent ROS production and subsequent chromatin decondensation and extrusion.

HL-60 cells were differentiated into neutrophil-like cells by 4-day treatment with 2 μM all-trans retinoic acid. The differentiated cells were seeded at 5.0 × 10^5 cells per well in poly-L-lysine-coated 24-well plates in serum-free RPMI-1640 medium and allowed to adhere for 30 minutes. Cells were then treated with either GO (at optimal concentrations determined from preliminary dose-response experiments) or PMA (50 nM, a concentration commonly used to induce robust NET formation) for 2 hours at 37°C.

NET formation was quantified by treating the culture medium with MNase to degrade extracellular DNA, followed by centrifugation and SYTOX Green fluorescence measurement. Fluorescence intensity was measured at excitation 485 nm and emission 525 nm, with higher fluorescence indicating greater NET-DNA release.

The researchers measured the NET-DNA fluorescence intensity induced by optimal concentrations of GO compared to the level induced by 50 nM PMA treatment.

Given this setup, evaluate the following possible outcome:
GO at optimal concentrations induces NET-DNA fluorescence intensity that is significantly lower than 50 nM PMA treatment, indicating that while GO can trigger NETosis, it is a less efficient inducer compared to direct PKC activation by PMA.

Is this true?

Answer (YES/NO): NO